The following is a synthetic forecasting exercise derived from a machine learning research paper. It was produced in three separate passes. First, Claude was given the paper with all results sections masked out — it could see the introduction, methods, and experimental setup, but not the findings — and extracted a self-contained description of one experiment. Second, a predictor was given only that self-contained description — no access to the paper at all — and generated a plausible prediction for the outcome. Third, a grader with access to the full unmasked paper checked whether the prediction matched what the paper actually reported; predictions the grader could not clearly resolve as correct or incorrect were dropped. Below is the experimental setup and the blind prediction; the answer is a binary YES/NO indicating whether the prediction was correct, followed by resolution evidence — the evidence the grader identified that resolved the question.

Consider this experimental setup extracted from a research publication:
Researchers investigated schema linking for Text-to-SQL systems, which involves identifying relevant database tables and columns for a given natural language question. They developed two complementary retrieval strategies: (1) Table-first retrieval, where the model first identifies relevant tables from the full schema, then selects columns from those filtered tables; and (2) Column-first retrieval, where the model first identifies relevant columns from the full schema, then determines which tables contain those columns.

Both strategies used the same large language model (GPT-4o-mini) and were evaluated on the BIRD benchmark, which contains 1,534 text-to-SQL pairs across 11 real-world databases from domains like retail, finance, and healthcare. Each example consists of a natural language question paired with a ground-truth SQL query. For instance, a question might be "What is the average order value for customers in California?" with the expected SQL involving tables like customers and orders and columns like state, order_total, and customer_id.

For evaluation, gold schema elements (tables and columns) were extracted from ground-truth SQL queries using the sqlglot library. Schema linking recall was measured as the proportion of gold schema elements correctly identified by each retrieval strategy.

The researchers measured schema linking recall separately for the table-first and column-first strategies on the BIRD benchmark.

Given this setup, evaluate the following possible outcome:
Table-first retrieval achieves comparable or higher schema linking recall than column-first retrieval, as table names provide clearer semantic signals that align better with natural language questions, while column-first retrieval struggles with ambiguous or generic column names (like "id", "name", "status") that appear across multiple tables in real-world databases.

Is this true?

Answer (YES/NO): NO